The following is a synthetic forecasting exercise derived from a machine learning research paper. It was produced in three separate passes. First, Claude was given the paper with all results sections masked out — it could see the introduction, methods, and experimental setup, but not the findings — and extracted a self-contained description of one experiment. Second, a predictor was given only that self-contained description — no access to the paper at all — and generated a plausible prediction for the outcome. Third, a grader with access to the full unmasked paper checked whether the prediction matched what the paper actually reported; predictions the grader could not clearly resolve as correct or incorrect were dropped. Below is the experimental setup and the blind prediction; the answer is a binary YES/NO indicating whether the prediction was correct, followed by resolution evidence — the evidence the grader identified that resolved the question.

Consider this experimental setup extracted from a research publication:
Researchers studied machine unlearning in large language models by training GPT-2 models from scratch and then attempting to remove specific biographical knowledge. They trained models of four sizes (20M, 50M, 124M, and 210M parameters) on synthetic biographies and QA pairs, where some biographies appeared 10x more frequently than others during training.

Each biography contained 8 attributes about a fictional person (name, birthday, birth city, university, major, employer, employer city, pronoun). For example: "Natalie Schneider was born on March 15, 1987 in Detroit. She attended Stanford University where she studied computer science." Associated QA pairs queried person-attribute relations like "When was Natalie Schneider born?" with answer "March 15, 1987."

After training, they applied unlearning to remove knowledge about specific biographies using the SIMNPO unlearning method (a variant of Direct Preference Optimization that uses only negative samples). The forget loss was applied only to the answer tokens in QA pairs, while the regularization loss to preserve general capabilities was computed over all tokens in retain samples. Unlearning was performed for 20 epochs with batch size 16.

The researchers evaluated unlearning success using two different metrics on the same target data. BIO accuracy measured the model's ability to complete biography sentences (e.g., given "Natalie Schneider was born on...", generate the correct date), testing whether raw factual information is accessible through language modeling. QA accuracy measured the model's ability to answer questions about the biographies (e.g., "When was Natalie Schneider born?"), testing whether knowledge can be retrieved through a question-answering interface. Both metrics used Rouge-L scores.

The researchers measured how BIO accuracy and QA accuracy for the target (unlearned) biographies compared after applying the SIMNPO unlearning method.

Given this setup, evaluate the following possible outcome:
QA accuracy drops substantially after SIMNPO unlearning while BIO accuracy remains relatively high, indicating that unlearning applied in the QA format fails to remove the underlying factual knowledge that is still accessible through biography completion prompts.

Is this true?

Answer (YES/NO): YES